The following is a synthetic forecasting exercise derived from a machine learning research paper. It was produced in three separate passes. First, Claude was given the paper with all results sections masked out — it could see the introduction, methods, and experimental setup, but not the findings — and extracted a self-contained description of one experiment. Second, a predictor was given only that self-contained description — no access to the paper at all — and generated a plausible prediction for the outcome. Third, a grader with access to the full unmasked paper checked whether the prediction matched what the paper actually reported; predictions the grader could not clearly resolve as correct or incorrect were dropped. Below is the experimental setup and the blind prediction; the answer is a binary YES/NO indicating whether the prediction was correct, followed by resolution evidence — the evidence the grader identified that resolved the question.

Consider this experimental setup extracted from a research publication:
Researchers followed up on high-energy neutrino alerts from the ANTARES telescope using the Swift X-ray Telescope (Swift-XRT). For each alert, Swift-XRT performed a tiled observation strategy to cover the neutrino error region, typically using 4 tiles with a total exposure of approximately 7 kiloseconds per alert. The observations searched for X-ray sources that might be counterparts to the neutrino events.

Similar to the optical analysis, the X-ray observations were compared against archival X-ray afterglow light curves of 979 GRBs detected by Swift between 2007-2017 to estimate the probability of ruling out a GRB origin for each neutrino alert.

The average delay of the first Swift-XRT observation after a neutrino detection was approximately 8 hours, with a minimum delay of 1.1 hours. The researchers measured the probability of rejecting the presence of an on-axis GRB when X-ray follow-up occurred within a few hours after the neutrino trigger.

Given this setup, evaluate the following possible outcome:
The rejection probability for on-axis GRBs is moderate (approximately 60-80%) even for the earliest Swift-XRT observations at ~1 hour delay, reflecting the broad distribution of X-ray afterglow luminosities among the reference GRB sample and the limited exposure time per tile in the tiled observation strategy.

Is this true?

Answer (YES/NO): YES